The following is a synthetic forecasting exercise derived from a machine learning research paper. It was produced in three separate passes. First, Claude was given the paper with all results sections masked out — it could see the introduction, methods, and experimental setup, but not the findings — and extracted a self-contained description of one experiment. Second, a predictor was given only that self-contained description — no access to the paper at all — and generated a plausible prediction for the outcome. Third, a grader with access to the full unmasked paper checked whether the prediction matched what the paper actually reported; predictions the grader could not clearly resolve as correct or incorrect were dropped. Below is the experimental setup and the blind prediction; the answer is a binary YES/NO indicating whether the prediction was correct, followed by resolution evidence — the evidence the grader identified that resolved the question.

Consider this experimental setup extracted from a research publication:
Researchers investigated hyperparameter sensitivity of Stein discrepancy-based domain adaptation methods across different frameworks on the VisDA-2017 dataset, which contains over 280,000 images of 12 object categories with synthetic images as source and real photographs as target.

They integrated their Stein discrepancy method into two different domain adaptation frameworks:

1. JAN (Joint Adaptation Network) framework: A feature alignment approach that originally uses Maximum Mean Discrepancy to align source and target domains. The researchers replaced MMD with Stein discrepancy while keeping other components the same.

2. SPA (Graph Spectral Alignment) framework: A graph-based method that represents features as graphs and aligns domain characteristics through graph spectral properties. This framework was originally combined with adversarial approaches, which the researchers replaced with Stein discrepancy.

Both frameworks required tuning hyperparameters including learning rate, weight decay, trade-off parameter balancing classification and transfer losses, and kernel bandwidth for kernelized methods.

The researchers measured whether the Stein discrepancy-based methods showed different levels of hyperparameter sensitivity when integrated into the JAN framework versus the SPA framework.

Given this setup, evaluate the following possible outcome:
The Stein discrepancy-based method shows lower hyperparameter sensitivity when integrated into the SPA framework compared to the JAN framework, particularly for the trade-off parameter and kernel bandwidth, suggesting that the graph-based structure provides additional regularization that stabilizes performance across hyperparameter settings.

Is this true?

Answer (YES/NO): NO